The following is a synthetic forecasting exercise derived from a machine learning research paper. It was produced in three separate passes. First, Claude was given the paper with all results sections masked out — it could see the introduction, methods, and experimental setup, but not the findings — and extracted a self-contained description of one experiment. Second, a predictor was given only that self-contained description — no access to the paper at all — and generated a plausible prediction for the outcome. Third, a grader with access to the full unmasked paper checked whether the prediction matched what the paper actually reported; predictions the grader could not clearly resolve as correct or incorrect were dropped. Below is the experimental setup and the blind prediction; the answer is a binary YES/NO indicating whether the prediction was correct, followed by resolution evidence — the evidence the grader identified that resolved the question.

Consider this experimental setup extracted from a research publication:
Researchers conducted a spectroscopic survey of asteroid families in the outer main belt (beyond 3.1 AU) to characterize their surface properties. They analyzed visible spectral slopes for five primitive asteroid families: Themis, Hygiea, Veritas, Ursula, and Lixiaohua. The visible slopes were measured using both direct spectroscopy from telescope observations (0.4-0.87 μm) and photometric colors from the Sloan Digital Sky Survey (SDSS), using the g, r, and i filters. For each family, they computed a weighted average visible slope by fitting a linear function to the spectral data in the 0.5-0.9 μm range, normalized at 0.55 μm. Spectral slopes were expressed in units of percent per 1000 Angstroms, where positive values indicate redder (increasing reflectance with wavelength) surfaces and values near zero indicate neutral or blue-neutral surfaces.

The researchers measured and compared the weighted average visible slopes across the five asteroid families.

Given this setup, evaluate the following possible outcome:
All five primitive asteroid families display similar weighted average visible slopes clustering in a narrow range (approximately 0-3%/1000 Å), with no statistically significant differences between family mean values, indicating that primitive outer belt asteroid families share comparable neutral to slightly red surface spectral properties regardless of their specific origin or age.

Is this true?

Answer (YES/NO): NO